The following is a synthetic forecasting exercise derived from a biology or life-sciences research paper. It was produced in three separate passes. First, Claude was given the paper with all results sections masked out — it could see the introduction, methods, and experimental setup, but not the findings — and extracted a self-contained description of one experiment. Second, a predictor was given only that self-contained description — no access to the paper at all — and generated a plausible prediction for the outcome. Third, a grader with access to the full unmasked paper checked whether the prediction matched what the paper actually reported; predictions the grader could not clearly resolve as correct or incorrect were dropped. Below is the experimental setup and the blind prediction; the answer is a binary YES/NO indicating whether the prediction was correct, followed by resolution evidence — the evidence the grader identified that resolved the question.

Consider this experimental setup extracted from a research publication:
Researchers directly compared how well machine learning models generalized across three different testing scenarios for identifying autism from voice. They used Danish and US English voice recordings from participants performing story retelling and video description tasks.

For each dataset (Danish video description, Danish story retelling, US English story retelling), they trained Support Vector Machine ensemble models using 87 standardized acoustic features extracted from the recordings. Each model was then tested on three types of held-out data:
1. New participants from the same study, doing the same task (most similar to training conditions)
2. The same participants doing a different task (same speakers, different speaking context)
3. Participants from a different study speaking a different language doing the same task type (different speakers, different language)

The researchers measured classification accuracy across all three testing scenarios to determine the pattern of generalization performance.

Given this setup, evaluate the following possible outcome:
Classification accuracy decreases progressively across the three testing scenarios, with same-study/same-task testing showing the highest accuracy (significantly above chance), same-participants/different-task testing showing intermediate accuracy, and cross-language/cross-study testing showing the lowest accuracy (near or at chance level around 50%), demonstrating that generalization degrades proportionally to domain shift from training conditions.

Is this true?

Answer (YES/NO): YES